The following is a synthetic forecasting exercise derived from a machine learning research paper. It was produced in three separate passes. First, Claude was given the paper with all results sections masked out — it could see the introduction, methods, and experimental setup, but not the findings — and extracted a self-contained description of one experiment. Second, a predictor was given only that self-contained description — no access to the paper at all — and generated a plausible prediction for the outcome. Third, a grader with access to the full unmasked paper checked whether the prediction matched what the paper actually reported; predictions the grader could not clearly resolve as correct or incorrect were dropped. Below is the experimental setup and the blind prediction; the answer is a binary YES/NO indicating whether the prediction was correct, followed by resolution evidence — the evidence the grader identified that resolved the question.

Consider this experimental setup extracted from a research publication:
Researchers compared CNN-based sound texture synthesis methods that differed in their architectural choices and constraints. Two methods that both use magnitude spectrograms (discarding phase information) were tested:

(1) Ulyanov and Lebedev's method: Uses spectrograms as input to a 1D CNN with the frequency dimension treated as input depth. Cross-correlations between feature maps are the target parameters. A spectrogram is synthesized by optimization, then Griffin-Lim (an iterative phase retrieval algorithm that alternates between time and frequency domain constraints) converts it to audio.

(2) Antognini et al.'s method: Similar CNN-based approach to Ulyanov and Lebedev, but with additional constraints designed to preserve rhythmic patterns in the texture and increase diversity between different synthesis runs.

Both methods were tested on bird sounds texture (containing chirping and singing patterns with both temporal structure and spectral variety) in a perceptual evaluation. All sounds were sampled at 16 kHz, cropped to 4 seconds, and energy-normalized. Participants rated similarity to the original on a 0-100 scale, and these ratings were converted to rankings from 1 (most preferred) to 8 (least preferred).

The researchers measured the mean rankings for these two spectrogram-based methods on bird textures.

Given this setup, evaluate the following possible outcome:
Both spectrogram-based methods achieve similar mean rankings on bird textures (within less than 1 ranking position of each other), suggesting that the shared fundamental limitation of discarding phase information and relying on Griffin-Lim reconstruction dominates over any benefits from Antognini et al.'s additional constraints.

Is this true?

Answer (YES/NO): NO